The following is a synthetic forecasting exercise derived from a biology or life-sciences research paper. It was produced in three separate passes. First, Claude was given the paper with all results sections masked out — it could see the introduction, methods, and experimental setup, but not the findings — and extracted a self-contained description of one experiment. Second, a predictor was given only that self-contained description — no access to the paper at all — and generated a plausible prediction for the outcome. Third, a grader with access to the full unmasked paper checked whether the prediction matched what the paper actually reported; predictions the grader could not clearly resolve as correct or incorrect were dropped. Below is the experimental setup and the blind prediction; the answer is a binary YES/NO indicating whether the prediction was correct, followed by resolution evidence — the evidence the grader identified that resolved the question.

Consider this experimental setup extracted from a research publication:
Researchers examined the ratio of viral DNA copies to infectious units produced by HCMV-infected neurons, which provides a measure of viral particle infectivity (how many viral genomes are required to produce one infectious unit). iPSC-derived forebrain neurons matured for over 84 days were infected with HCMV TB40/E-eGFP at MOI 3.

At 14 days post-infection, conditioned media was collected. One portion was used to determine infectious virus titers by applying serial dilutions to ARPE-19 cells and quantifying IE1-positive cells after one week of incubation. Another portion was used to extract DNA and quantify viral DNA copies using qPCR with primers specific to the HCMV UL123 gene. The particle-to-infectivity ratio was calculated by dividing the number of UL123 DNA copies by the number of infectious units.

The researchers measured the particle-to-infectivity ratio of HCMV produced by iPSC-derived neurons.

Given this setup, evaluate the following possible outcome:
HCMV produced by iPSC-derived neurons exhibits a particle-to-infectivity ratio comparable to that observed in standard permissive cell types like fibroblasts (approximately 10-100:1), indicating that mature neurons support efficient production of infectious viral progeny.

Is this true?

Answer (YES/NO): NO